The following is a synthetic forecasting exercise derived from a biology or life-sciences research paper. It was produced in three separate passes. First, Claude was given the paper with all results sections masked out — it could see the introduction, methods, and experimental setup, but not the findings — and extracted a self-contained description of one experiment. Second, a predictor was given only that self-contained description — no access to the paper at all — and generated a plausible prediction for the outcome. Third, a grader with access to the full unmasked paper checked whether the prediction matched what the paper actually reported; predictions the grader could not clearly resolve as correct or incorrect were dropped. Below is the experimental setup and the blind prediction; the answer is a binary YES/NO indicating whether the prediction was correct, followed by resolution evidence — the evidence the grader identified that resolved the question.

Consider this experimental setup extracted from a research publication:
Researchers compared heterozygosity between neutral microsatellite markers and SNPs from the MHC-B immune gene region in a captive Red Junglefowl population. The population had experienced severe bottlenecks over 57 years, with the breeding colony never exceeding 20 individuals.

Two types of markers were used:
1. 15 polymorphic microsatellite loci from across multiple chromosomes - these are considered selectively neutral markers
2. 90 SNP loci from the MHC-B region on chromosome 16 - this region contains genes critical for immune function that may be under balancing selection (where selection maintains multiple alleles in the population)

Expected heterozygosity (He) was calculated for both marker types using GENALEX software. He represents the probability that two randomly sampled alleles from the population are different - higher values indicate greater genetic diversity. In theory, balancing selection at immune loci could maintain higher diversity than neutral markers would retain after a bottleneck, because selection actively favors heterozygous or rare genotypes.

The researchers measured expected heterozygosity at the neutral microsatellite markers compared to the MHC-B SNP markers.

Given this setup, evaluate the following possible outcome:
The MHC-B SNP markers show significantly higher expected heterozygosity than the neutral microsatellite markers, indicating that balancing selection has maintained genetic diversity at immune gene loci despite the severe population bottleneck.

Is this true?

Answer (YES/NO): NO